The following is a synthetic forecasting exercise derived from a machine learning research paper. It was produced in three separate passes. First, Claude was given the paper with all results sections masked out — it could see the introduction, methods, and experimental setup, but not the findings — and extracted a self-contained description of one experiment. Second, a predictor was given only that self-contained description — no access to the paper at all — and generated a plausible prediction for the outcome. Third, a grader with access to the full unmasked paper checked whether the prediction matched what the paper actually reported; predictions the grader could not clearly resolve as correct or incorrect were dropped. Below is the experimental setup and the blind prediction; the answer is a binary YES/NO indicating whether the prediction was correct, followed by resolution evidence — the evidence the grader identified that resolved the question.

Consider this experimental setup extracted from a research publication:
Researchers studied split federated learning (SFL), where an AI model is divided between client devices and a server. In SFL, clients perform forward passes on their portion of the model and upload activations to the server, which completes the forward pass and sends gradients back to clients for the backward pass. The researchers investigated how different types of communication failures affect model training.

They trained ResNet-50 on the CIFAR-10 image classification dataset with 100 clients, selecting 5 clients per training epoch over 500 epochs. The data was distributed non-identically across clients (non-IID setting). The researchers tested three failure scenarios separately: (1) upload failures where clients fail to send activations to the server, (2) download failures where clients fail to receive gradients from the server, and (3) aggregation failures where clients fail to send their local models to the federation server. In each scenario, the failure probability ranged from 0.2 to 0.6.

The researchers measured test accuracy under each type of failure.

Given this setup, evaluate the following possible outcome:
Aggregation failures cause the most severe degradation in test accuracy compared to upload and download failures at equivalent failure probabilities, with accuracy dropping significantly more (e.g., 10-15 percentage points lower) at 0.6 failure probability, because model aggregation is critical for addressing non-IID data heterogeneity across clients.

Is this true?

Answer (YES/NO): NO